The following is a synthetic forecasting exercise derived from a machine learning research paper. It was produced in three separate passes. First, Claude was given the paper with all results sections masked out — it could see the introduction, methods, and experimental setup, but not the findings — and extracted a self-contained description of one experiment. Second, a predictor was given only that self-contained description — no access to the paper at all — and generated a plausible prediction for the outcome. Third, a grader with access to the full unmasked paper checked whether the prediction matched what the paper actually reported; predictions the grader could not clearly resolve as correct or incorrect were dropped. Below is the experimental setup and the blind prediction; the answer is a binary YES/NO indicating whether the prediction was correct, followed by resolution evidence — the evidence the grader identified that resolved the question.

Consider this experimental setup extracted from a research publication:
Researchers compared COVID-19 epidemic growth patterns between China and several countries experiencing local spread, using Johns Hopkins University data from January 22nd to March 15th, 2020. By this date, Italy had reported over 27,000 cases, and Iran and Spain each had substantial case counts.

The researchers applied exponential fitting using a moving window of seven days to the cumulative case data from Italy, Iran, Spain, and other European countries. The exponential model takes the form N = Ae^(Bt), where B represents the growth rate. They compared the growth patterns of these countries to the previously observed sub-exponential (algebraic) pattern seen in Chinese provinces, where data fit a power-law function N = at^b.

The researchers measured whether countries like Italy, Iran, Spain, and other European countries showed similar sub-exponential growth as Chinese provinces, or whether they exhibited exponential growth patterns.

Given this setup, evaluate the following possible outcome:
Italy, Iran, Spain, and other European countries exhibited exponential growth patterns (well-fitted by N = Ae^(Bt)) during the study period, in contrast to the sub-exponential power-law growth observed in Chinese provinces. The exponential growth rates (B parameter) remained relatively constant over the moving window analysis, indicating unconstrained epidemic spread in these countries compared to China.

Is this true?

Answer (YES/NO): NO